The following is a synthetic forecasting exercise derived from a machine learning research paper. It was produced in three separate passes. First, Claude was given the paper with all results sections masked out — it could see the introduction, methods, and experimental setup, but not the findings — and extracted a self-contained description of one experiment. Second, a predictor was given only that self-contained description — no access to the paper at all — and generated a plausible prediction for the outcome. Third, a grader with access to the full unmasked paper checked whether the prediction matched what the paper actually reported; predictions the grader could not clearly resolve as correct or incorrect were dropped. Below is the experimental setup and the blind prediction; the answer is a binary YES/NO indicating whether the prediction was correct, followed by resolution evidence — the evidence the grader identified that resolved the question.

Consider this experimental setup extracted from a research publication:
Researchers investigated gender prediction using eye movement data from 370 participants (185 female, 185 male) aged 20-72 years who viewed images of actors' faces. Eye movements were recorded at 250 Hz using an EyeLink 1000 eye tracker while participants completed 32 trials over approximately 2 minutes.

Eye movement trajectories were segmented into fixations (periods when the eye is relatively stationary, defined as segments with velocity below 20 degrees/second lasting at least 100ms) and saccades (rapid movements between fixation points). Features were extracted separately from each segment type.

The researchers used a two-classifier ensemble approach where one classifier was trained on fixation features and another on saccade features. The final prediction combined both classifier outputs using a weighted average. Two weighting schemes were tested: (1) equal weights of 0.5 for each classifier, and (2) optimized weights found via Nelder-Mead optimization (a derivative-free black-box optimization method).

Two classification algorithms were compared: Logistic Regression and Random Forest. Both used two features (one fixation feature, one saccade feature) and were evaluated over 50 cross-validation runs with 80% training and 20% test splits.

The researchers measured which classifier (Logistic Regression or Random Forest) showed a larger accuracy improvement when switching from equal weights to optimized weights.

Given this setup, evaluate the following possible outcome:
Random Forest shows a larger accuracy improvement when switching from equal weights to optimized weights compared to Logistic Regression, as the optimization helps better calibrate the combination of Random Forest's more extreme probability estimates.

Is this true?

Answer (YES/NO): NO